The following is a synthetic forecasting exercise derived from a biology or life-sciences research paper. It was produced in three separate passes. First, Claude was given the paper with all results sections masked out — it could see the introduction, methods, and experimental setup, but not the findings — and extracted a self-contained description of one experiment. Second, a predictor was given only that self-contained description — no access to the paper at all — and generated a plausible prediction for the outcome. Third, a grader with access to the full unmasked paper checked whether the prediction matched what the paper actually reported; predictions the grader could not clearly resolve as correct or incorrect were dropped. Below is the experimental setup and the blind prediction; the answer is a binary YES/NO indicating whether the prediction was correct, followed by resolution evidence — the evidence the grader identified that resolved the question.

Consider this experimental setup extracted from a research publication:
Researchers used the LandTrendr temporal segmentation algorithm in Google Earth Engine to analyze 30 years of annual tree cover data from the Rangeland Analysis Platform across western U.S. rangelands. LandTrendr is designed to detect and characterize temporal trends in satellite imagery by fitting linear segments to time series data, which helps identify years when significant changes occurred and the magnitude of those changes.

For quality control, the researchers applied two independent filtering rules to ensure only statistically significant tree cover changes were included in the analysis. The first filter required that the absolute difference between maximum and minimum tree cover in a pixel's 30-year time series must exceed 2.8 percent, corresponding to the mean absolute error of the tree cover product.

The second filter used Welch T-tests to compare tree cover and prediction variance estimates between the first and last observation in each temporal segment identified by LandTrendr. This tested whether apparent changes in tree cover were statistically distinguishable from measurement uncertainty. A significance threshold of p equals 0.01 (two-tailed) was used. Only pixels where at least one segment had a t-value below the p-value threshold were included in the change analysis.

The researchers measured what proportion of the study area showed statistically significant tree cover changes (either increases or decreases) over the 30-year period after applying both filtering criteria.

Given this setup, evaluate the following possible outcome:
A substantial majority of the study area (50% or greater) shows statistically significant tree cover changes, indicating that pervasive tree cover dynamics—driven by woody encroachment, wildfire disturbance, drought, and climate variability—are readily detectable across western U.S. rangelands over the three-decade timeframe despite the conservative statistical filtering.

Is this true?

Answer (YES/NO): NO